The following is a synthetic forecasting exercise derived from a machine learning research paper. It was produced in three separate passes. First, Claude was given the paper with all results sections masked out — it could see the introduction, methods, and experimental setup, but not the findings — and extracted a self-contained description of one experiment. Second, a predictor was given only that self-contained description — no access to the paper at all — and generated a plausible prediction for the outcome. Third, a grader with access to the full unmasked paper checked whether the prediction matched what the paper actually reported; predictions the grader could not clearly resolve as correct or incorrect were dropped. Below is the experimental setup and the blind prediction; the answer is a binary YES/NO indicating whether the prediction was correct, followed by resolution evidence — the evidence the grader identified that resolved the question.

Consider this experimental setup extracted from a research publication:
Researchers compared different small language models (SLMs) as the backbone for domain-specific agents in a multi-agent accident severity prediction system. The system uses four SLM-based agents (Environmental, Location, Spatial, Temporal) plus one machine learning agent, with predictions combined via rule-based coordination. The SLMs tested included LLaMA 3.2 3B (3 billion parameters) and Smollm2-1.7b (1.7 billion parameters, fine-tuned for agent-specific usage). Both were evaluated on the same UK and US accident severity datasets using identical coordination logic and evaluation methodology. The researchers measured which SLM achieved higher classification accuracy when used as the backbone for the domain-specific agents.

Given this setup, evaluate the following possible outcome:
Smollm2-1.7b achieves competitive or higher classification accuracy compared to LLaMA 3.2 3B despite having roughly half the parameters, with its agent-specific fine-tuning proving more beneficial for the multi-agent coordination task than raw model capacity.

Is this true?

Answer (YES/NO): YES